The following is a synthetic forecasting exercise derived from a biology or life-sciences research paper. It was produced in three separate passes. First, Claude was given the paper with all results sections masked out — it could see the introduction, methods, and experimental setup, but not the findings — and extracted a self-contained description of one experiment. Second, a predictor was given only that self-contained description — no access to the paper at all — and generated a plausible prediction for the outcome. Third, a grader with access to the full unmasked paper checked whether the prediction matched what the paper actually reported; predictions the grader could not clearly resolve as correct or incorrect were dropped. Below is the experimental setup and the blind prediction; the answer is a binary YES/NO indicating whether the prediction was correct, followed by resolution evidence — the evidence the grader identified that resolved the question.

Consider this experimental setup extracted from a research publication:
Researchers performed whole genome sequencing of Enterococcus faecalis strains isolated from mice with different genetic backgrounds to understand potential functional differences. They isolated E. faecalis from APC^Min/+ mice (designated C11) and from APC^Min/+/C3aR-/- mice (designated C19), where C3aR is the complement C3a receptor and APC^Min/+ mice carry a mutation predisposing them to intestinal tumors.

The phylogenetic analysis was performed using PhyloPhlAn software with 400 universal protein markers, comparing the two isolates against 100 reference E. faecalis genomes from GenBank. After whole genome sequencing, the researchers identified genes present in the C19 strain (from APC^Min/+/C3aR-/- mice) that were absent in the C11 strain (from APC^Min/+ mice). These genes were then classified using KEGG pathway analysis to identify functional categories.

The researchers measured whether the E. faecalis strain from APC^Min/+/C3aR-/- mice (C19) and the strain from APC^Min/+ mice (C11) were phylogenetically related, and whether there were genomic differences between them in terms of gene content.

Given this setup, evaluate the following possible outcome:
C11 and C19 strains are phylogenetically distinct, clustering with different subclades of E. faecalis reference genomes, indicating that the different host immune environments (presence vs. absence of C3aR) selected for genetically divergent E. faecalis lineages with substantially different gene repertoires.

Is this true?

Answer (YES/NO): NO